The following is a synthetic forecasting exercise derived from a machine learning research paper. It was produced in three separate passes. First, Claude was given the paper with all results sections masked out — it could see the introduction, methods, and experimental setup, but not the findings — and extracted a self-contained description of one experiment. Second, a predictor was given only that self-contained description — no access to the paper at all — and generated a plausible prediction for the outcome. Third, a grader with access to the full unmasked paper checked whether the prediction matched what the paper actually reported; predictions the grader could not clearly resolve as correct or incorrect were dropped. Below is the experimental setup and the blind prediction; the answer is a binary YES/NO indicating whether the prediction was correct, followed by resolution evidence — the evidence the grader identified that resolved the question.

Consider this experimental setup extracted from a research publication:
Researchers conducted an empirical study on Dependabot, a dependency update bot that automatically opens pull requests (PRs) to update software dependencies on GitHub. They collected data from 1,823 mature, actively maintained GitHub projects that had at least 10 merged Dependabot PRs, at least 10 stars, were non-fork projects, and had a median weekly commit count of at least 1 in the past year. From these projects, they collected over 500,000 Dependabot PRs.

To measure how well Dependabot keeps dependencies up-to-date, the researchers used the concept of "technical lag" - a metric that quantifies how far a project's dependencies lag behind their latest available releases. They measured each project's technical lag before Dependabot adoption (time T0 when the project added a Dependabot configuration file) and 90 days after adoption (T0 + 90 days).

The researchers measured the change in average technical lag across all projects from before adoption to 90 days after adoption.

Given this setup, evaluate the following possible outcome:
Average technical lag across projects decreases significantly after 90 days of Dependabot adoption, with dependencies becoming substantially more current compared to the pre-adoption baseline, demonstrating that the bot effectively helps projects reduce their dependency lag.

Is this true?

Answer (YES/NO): YES